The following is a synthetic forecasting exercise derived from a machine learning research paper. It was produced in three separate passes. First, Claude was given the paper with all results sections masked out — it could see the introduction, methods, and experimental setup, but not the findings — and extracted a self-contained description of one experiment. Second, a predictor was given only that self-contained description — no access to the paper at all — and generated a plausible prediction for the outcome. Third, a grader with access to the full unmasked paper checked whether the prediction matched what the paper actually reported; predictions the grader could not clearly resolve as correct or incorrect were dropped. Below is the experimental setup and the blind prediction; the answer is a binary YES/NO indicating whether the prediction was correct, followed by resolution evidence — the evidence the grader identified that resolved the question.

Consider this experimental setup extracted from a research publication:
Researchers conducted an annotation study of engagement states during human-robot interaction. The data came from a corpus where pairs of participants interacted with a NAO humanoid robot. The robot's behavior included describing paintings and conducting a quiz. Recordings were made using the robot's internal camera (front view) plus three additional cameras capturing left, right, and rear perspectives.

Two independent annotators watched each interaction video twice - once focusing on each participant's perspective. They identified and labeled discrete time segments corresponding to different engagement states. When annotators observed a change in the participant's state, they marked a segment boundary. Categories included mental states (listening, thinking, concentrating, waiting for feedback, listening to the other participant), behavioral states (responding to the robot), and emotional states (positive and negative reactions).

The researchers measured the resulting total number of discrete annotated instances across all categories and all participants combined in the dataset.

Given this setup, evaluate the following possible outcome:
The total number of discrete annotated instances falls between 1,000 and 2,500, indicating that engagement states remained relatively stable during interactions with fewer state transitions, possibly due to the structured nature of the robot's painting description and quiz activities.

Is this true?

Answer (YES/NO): NO